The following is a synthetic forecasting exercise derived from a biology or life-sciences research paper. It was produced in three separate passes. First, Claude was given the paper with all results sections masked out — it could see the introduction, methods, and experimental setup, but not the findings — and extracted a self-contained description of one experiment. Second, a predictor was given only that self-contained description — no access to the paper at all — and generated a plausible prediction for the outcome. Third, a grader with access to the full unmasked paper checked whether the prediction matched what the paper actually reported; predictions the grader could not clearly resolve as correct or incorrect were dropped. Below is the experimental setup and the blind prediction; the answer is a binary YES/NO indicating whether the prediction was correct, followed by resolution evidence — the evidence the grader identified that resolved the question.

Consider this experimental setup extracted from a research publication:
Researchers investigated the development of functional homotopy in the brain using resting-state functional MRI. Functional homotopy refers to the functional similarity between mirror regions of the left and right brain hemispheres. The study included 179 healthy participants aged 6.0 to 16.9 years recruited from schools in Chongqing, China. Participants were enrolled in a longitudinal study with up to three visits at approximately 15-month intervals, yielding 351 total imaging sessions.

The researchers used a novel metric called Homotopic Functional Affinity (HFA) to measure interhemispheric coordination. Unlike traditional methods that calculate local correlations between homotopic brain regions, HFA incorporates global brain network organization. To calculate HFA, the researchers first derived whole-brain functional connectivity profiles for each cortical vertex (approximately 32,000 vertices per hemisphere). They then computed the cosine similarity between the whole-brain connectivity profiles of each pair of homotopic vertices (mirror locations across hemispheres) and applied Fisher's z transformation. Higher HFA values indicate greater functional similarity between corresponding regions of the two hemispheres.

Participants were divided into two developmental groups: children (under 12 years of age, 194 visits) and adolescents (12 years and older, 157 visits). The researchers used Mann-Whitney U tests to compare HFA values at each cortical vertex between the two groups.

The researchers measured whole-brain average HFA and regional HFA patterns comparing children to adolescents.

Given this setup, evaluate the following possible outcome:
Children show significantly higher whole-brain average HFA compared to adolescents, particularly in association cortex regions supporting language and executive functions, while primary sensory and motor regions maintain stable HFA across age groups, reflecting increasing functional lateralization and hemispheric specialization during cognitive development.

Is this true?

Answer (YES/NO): NO